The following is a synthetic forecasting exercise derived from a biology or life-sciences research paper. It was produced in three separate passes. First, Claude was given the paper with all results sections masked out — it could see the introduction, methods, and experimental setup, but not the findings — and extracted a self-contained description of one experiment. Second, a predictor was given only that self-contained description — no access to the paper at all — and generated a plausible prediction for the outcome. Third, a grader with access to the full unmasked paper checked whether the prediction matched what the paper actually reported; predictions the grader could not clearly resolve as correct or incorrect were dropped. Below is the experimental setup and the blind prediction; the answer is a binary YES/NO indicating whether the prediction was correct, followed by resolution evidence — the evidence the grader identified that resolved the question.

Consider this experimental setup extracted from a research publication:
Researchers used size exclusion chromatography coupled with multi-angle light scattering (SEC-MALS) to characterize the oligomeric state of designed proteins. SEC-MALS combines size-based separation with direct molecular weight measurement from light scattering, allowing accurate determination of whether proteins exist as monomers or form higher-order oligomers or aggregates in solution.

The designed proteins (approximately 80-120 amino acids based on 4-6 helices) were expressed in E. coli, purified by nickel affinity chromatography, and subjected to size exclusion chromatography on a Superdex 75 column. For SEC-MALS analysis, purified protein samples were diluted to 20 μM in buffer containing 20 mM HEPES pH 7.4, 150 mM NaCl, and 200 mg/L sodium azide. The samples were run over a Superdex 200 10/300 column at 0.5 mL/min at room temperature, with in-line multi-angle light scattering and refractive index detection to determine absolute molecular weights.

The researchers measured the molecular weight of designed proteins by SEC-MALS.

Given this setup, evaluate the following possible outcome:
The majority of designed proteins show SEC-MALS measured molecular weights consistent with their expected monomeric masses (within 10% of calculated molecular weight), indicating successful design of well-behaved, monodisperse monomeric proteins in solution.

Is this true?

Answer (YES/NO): YES